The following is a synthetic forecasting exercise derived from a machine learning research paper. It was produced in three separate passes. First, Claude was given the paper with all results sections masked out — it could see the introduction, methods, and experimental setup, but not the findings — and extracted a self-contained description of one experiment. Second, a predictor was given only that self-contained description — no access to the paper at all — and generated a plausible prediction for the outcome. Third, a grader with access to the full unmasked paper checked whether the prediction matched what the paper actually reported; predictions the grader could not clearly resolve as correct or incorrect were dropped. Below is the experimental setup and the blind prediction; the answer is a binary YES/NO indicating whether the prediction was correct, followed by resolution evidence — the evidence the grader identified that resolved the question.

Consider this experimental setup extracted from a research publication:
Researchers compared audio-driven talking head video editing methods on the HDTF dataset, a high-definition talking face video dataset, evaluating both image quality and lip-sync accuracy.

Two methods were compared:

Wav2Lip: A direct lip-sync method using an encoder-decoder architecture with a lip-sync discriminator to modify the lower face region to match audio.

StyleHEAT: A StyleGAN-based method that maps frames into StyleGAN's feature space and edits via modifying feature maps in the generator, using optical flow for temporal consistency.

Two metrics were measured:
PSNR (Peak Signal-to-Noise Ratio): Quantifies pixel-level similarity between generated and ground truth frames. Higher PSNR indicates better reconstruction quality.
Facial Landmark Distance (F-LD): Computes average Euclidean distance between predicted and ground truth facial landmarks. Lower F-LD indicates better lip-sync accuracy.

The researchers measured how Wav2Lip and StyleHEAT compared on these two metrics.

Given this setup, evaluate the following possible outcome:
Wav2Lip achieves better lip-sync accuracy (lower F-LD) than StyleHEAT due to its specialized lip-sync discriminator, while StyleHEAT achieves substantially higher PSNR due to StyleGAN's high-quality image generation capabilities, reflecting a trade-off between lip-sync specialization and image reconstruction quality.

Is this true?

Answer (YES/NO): NO